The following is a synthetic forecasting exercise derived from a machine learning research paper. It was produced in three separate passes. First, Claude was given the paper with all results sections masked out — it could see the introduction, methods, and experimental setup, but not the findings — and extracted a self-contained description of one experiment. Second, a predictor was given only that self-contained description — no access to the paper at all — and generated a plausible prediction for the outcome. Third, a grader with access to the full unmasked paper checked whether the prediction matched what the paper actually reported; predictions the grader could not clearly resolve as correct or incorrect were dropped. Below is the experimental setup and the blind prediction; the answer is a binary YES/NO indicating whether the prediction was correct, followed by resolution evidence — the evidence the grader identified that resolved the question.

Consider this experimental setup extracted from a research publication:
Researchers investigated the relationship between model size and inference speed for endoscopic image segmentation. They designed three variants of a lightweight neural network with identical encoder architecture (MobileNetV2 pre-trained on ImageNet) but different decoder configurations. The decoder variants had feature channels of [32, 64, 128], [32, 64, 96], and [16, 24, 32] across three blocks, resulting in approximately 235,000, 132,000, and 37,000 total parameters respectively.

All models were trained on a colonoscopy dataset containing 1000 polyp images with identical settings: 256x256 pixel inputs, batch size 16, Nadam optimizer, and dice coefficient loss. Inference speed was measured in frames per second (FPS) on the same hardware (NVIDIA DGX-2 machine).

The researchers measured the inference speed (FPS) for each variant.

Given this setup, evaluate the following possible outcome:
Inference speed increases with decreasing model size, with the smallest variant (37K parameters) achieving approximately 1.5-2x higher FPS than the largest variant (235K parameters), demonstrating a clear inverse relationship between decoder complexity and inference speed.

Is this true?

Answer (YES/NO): NO